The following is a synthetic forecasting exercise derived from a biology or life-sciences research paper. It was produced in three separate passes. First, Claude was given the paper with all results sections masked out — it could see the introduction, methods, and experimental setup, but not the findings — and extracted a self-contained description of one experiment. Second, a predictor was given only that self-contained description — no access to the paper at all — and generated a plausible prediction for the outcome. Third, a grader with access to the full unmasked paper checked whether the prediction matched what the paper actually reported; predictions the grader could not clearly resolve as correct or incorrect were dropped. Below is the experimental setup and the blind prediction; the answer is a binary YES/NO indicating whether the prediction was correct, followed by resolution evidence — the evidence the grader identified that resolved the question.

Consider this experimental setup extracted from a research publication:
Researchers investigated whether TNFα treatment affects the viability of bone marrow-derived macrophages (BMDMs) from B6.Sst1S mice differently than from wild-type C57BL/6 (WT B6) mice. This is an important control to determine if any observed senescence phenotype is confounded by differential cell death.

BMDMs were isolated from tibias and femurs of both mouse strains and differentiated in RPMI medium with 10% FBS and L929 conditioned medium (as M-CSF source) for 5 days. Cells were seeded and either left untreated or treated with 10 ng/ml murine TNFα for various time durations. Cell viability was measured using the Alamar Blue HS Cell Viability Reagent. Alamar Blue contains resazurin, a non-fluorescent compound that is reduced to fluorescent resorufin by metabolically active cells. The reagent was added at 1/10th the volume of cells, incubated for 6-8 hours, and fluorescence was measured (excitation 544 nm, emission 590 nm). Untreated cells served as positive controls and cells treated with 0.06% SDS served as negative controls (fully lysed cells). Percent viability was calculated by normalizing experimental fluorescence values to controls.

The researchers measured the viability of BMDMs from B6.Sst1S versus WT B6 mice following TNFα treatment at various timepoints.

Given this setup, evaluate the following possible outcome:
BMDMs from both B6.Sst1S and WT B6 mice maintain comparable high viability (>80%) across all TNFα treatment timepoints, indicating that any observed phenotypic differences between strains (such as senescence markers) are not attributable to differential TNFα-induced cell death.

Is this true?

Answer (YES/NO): YES